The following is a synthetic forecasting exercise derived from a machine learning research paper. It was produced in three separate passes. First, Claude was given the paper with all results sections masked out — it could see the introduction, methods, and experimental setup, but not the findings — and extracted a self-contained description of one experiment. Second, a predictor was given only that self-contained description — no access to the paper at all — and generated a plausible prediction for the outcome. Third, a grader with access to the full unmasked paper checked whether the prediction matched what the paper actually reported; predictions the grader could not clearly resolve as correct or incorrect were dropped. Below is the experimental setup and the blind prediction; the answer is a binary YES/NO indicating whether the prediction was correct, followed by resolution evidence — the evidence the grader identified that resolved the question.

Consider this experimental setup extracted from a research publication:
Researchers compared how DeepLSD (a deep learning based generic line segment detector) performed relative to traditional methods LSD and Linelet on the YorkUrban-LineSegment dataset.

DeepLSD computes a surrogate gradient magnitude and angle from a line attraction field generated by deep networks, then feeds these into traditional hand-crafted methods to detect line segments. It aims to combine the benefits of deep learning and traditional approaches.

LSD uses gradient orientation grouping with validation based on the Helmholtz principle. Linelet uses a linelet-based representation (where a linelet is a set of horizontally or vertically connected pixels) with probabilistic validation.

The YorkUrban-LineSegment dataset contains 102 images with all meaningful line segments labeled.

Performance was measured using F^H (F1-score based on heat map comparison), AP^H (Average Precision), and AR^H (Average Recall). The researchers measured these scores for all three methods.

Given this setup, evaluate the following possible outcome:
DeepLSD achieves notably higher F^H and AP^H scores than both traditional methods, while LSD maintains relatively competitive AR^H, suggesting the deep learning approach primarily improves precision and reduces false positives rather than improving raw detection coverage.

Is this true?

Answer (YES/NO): NO